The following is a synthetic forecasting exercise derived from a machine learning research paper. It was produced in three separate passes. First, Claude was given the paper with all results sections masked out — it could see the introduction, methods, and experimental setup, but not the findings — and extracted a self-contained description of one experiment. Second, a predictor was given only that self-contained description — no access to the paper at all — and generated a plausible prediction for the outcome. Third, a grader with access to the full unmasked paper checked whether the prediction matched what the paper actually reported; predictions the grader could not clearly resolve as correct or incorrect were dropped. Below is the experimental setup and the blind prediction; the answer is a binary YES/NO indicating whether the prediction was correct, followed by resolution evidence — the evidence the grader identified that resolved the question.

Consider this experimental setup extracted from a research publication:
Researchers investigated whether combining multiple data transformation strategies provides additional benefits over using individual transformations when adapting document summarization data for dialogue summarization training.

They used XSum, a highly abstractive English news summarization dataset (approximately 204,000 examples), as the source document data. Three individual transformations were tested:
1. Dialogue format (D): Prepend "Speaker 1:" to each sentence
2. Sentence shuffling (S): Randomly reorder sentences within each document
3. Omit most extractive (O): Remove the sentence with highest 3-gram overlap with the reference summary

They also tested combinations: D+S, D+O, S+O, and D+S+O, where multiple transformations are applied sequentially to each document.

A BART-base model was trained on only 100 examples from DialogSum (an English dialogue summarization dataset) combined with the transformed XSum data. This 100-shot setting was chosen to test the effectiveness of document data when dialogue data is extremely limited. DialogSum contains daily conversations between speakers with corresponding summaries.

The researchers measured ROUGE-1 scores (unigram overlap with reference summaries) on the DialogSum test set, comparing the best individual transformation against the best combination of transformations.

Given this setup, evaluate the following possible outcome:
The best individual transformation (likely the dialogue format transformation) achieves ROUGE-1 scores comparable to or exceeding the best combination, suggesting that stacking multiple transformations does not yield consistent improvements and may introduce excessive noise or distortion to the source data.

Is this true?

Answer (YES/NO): YES